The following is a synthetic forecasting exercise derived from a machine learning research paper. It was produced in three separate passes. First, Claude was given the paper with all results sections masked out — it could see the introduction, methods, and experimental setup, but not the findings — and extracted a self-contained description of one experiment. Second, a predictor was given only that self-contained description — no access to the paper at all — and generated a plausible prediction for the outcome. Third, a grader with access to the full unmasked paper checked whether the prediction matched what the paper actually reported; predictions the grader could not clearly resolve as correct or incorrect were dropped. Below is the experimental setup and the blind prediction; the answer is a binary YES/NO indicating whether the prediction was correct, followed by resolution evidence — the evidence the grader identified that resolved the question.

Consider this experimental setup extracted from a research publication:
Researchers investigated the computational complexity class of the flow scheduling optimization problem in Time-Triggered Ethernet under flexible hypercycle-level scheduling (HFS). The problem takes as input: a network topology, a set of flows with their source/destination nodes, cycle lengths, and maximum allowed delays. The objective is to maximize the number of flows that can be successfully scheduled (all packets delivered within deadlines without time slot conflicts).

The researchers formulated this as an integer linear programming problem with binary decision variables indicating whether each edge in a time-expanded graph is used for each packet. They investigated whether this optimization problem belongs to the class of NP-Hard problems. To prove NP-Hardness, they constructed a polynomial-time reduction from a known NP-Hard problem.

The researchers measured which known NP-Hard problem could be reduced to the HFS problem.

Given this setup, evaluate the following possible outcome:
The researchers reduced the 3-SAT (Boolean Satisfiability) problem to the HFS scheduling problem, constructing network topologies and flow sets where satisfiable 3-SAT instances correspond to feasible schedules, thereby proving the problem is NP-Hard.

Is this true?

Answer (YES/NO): NO